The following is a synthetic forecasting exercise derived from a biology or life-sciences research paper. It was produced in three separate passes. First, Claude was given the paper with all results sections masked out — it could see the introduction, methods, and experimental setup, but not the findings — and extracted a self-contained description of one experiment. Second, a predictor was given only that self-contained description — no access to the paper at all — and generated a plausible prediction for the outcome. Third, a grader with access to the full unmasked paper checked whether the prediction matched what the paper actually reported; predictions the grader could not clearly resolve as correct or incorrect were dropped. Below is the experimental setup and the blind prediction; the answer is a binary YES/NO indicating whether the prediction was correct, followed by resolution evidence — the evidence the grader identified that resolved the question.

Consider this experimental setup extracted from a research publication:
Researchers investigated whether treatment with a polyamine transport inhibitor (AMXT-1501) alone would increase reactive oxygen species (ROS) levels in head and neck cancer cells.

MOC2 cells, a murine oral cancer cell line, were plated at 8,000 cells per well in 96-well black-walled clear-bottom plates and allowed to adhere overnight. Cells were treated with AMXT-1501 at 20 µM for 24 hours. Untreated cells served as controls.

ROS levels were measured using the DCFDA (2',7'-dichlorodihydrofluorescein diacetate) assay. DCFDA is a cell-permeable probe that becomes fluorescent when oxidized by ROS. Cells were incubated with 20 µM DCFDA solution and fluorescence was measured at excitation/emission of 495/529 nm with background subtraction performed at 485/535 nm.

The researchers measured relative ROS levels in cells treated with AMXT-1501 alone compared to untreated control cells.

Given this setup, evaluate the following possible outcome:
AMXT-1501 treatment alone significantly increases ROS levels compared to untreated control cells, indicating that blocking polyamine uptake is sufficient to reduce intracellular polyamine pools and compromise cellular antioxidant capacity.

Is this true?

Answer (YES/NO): NO